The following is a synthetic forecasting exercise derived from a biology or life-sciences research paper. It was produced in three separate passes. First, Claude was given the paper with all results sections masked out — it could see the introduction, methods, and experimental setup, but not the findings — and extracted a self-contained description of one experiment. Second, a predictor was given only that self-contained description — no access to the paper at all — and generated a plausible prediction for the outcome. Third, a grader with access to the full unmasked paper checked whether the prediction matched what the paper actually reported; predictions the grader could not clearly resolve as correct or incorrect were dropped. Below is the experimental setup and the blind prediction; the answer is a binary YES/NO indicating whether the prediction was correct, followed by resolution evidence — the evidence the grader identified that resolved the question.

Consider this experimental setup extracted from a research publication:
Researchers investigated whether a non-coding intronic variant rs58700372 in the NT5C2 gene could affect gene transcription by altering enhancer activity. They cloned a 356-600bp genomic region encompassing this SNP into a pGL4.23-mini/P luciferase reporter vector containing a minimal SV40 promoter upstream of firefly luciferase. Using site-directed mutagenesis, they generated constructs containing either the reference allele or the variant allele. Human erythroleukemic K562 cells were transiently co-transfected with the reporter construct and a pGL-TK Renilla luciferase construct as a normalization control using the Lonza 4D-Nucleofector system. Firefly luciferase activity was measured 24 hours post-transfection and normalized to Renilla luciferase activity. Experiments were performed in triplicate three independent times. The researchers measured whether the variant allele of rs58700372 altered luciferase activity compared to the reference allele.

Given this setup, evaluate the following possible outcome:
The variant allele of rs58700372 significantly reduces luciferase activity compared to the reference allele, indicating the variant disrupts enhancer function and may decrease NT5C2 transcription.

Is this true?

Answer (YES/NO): NO